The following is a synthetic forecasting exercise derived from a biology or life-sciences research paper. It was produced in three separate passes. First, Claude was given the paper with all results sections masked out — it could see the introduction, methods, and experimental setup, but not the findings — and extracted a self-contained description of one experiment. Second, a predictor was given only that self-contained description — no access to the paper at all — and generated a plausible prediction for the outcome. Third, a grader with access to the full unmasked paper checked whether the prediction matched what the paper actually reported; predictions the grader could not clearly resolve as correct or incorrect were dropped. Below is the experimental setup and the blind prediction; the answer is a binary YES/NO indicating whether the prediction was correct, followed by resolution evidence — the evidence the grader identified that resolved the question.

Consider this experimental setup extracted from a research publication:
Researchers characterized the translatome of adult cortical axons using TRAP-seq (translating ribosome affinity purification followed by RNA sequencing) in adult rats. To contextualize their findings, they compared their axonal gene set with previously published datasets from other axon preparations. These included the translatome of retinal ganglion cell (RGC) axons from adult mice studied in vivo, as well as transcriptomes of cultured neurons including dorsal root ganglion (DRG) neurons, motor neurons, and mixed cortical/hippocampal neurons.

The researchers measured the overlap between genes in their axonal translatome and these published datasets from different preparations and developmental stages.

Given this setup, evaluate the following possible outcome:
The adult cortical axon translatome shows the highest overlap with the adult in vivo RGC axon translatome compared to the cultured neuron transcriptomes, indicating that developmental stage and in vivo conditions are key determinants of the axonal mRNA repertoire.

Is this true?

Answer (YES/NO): NO